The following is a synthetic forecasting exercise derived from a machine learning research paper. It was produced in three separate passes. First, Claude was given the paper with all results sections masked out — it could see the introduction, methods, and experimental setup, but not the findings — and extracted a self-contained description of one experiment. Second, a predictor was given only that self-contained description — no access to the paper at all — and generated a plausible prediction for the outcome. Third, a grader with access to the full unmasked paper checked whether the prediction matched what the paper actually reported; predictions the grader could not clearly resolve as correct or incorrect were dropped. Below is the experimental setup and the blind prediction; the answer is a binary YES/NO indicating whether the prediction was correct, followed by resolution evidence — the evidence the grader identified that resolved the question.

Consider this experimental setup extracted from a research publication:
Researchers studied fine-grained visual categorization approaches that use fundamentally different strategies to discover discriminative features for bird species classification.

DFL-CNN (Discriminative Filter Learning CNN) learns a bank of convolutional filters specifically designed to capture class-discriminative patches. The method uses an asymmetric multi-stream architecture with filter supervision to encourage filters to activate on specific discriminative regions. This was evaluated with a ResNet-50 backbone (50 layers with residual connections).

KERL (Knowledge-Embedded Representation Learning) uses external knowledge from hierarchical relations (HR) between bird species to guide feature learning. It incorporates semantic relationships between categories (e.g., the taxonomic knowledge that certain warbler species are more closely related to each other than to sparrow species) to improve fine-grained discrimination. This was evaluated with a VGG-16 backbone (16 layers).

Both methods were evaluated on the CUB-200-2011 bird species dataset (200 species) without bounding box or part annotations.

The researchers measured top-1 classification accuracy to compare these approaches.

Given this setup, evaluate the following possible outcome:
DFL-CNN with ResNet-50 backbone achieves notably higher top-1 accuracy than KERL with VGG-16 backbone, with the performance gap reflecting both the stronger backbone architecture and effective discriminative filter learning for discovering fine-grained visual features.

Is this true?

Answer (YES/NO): NO